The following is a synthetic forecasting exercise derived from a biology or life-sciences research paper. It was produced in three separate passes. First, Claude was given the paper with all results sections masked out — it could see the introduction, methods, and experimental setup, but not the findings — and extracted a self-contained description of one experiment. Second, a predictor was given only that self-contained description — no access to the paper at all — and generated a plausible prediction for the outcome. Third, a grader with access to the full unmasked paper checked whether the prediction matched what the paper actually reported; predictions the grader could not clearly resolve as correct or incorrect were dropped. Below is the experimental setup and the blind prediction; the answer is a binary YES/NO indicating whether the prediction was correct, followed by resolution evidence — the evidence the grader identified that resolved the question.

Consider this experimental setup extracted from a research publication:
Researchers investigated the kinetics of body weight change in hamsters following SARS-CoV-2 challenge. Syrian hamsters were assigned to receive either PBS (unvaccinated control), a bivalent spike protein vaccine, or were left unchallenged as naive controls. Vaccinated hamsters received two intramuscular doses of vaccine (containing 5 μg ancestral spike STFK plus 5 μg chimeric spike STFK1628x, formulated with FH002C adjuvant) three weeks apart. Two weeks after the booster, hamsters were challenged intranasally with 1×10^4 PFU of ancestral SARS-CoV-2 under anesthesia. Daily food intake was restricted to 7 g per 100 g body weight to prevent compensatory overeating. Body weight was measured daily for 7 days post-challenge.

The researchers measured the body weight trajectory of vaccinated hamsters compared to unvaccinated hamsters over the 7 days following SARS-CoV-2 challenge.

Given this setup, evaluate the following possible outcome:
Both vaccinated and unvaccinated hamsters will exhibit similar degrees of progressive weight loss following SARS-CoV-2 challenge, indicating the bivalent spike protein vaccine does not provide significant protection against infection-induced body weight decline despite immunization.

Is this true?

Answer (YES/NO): NO